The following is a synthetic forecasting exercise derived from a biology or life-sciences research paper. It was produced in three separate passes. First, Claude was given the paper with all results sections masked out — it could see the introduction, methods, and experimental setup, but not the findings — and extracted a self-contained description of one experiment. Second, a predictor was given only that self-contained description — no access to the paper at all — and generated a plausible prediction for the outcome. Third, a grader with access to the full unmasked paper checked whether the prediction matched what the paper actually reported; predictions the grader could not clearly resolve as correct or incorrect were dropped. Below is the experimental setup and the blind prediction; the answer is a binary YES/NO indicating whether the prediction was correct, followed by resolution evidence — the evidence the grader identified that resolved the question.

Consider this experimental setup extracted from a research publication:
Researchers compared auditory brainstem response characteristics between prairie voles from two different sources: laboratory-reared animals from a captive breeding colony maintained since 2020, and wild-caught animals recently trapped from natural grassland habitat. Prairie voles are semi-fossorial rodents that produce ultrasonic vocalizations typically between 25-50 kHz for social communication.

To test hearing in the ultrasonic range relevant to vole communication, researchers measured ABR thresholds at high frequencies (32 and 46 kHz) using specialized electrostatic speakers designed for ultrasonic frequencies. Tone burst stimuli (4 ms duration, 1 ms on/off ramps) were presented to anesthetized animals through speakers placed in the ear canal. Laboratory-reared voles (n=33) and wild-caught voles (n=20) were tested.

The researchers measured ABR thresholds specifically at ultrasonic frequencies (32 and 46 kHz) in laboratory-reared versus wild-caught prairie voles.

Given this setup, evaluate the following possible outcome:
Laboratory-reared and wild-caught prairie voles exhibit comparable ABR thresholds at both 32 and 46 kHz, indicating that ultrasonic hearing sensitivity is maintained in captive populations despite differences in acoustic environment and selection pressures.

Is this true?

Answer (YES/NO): NO